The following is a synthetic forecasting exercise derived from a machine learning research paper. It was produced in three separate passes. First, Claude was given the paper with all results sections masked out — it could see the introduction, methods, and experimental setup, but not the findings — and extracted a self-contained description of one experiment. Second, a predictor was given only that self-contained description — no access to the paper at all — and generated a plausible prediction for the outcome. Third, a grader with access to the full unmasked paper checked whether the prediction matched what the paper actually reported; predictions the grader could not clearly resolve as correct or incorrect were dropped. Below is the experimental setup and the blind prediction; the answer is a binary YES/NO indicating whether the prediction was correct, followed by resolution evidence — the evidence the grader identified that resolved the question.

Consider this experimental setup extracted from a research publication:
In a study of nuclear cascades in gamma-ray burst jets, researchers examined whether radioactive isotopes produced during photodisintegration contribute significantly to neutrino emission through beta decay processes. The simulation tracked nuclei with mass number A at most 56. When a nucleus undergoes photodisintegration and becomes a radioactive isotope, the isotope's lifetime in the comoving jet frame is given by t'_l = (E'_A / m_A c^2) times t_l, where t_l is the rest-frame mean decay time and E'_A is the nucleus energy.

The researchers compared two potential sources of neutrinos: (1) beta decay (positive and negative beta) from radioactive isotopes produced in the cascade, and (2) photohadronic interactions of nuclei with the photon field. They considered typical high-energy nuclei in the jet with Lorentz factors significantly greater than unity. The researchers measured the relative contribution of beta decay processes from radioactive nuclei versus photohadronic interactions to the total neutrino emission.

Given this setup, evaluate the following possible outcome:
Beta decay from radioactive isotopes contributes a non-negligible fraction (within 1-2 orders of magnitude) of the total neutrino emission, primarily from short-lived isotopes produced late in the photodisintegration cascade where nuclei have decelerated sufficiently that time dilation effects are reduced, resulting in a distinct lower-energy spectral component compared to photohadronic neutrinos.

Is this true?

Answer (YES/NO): NO